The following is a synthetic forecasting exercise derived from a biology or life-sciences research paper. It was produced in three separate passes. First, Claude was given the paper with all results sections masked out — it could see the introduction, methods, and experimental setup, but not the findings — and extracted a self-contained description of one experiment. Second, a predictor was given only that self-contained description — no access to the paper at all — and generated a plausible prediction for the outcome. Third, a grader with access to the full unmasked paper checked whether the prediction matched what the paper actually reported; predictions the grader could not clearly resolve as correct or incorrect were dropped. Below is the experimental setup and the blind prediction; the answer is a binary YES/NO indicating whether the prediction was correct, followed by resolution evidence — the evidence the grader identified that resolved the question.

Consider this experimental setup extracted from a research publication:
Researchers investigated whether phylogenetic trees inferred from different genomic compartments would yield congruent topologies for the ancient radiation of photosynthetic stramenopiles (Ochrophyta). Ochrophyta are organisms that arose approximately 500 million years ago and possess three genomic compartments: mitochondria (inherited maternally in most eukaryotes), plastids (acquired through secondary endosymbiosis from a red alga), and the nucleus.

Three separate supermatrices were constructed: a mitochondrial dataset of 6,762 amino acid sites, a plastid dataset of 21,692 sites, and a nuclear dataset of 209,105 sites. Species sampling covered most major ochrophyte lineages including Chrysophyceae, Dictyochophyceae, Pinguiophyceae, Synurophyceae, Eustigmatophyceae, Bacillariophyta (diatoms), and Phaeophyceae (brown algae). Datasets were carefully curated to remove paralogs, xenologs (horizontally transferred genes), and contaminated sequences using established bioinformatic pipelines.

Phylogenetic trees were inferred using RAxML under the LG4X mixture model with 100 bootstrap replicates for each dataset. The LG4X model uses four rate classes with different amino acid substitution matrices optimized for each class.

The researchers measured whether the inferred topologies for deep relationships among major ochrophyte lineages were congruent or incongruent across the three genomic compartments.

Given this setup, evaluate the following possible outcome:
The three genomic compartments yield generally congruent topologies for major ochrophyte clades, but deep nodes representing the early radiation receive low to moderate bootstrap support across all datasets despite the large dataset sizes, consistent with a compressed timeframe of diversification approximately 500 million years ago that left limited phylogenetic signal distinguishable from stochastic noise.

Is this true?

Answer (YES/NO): NO